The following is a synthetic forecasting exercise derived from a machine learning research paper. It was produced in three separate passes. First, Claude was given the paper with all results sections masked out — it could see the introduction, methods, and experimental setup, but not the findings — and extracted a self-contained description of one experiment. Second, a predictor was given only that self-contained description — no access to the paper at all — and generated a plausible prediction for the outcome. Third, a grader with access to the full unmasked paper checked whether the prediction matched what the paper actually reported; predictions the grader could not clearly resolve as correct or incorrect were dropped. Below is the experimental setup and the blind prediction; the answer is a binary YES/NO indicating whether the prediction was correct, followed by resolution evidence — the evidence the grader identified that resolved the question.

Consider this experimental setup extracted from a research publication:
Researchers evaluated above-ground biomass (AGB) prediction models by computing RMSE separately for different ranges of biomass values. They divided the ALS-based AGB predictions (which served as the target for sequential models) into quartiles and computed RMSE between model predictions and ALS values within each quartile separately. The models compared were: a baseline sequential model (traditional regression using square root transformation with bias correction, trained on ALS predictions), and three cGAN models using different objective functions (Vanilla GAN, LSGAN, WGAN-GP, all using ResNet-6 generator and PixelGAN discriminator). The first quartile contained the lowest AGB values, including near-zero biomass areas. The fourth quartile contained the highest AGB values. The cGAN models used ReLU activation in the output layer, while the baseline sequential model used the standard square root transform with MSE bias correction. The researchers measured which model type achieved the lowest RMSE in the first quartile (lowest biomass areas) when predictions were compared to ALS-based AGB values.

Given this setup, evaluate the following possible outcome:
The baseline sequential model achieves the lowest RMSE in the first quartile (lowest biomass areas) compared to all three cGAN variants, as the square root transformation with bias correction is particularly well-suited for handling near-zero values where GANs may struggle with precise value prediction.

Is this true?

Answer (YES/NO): NO